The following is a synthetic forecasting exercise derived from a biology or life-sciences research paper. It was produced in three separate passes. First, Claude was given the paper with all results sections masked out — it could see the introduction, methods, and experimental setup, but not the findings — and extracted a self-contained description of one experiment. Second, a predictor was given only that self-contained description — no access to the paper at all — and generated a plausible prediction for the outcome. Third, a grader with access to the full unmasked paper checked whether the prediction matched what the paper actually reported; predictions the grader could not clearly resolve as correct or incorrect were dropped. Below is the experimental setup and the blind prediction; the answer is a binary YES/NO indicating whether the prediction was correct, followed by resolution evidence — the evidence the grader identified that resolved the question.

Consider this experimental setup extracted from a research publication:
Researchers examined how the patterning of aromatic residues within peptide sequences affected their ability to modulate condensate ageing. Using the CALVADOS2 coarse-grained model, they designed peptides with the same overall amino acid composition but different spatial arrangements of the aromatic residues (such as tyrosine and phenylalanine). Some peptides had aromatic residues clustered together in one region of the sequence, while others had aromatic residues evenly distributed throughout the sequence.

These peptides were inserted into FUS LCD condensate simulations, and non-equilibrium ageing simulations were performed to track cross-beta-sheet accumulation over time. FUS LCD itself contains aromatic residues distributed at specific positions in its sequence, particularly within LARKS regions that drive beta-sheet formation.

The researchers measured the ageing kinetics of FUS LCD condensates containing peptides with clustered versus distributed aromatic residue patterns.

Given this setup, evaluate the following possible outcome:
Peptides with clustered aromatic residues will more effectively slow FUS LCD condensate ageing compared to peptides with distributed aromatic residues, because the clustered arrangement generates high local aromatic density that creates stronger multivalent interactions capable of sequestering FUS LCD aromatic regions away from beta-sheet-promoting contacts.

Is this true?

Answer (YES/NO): NO